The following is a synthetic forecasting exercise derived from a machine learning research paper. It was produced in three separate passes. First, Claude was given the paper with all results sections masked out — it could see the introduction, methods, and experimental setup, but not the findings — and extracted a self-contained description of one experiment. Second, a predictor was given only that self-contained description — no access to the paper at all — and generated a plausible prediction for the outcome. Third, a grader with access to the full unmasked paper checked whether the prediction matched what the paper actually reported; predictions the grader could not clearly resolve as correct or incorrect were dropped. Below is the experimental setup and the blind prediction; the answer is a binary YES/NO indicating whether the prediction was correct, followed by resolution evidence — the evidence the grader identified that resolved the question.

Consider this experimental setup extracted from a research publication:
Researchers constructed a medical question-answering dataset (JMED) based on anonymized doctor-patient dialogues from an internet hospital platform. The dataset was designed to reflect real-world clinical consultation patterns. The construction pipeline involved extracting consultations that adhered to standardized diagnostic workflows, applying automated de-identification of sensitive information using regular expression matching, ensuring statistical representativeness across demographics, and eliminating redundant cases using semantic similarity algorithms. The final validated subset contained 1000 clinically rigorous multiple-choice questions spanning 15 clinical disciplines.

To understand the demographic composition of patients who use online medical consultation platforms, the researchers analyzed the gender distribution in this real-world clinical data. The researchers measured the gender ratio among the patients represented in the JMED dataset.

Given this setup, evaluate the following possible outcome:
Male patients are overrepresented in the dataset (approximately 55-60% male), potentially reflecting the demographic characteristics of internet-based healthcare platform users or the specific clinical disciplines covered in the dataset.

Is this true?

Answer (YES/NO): YES